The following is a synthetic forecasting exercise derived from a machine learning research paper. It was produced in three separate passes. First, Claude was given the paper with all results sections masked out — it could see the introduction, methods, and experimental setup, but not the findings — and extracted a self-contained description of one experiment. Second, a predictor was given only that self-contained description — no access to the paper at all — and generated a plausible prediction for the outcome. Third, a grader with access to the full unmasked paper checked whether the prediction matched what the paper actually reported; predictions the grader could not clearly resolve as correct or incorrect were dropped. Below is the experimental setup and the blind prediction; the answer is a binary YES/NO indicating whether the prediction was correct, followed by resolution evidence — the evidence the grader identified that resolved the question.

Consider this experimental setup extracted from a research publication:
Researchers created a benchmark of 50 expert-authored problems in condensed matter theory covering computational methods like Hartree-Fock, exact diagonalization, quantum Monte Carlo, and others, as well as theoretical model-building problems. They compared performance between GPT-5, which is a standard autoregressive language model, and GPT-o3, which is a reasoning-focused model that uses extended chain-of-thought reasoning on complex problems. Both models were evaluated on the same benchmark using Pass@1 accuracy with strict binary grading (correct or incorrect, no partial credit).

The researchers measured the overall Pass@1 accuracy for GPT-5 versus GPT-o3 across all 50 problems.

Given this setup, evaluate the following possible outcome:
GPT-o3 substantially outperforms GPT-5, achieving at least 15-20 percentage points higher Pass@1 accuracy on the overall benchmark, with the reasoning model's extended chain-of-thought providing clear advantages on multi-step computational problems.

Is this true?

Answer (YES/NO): NO